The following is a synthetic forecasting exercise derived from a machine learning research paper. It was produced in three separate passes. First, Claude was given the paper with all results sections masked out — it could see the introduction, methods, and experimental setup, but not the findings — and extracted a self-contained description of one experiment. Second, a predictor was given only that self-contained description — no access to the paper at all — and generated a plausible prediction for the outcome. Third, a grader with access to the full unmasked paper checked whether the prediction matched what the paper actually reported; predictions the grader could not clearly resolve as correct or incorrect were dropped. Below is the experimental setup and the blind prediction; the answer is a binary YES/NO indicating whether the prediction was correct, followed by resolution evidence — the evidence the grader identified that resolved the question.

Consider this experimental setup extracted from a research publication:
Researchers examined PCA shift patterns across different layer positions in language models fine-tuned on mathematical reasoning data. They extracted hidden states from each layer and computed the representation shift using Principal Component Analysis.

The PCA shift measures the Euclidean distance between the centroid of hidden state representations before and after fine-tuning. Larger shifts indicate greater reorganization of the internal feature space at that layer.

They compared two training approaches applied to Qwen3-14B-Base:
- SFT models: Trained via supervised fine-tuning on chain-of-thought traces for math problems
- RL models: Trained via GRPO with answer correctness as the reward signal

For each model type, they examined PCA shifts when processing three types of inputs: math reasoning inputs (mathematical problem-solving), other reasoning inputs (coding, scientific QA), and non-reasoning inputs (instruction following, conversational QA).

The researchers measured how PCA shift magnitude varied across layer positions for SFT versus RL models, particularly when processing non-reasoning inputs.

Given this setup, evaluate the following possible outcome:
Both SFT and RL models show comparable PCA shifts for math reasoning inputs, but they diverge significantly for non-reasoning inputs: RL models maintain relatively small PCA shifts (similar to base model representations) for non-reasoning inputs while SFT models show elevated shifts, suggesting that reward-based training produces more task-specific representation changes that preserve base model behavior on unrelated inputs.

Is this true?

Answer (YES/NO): NO